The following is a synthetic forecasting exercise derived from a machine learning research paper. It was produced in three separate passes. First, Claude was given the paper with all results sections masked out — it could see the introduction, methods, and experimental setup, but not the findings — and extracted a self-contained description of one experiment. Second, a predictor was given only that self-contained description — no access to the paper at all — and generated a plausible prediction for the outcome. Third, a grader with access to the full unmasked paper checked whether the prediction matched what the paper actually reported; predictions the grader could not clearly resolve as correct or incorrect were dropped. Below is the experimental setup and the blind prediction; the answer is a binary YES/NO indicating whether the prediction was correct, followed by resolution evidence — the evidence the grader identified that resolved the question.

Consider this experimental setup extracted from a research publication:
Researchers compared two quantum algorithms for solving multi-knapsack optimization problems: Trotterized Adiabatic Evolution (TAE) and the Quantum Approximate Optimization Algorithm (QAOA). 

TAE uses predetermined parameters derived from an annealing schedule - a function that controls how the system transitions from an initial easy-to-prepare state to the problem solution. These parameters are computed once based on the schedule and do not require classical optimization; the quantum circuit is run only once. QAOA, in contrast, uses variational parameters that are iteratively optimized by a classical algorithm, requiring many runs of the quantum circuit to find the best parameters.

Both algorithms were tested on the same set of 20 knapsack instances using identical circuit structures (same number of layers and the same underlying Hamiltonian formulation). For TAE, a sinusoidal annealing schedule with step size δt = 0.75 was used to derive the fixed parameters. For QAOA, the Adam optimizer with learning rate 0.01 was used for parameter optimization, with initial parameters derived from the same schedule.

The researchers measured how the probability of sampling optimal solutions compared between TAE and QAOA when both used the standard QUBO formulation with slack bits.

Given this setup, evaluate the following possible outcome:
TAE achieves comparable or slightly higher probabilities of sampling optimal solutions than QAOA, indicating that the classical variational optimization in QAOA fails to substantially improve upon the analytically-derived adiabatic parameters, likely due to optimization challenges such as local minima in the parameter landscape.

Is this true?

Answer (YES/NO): NO